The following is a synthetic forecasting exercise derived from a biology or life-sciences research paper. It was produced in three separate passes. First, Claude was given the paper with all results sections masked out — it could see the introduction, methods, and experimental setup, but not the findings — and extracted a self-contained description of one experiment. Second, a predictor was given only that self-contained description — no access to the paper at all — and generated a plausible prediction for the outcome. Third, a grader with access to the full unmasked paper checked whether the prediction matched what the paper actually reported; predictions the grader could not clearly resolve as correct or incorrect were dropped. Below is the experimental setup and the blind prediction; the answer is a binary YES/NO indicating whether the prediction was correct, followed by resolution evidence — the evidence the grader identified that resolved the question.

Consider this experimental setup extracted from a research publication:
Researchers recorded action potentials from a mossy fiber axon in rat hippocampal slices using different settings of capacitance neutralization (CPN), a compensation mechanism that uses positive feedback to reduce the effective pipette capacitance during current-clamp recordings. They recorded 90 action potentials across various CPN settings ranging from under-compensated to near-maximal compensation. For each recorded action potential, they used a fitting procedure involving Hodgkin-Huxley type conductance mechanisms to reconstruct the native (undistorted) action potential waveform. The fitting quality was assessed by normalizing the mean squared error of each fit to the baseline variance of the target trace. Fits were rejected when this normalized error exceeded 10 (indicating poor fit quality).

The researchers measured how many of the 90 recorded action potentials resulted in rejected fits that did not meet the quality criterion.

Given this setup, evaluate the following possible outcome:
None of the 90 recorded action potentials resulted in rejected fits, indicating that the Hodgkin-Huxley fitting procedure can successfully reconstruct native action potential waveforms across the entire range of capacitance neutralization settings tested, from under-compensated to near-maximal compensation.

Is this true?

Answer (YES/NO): NO